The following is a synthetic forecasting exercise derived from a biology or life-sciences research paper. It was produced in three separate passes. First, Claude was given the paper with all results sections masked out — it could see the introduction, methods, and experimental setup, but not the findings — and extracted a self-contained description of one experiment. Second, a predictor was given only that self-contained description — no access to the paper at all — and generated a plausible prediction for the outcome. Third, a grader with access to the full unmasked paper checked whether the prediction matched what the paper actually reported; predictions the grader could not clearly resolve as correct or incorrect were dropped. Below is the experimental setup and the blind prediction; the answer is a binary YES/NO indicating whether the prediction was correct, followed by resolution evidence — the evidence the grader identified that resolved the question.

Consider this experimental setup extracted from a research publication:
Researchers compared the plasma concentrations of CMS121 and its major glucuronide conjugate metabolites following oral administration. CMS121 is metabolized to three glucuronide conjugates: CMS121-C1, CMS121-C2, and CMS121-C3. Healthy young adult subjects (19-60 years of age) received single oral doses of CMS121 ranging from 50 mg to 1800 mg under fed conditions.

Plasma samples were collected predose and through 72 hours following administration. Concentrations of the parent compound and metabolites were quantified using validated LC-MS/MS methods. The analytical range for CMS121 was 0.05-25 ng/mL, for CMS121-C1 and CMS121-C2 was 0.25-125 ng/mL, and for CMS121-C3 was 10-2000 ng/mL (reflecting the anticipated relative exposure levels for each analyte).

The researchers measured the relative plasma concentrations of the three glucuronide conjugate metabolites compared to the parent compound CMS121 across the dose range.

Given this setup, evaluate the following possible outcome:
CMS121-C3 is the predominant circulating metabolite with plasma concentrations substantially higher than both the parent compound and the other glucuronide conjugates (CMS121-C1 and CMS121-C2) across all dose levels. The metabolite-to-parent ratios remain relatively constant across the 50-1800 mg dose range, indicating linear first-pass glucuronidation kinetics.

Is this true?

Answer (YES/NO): NO